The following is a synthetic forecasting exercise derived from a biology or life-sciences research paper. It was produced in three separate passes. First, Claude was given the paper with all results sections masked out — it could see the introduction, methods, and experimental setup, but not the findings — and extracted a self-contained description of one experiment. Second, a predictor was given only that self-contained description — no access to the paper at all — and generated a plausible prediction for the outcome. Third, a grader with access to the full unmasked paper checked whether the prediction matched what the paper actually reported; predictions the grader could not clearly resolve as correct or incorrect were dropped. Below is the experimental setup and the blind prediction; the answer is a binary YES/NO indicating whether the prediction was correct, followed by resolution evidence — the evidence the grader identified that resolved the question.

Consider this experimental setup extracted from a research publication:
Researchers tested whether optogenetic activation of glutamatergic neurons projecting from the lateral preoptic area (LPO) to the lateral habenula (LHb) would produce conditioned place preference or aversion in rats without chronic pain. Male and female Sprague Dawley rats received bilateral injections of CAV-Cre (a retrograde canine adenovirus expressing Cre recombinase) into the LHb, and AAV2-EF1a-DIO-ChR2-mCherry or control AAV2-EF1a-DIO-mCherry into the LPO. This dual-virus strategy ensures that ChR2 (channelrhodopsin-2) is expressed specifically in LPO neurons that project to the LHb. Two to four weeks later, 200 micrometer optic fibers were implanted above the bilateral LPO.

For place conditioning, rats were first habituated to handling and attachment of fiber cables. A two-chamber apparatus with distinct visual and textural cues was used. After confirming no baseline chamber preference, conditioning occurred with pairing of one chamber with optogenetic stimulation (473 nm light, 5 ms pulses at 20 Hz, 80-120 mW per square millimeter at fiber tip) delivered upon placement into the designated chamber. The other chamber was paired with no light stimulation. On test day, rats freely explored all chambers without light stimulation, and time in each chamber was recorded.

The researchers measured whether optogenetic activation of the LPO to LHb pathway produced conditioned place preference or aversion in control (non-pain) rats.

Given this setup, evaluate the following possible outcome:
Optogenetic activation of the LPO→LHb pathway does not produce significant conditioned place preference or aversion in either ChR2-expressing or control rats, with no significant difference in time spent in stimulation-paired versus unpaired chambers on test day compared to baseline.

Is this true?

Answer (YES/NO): NO